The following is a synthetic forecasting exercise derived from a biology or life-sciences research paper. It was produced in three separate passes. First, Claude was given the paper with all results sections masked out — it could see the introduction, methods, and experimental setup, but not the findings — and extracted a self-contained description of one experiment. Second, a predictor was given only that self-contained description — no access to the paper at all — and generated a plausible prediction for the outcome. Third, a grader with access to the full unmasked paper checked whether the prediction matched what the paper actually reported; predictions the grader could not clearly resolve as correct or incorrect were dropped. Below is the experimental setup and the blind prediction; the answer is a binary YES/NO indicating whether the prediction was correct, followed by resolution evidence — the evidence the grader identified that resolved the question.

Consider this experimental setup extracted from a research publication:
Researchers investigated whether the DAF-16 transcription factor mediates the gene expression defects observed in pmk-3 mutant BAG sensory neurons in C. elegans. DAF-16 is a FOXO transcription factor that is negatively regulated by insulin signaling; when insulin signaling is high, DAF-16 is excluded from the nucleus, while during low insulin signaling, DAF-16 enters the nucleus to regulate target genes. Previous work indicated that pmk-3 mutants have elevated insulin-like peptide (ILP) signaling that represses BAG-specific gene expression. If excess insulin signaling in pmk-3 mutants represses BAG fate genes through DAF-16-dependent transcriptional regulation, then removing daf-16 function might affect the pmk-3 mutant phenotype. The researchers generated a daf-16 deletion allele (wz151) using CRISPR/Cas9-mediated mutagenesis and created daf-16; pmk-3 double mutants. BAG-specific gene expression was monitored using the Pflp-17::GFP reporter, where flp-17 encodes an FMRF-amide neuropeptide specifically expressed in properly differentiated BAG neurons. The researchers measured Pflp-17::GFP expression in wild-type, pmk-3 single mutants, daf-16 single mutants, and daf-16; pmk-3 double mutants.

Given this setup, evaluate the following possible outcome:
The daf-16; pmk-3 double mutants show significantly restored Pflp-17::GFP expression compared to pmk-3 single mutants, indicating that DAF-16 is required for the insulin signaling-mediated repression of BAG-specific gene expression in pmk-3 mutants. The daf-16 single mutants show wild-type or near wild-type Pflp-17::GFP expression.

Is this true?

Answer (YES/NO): NO